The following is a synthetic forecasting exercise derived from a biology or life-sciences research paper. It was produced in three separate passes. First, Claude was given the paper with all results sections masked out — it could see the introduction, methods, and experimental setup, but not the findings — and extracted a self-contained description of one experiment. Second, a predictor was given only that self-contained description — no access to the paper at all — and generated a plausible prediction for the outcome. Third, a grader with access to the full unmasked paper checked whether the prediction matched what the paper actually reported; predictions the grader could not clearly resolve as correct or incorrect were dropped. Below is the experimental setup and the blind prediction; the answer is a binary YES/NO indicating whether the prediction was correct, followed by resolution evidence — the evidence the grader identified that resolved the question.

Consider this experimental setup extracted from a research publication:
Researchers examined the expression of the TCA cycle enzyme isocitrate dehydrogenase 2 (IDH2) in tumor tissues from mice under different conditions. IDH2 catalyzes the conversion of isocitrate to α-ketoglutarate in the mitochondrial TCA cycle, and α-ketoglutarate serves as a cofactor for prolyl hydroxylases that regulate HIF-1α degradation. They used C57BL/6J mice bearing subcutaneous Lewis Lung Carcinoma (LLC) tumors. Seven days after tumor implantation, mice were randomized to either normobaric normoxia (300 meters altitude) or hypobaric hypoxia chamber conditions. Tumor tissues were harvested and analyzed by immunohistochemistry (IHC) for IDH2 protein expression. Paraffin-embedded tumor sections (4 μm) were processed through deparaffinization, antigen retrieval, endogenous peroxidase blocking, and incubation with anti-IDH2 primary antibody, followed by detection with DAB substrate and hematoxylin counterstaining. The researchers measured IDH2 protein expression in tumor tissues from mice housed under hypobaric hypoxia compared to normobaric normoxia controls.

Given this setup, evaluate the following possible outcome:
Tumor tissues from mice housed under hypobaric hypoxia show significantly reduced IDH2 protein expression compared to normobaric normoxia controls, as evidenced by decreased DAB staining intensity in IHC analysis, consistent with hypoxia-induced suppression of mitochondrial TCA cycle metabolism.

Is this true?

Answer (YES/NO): NO